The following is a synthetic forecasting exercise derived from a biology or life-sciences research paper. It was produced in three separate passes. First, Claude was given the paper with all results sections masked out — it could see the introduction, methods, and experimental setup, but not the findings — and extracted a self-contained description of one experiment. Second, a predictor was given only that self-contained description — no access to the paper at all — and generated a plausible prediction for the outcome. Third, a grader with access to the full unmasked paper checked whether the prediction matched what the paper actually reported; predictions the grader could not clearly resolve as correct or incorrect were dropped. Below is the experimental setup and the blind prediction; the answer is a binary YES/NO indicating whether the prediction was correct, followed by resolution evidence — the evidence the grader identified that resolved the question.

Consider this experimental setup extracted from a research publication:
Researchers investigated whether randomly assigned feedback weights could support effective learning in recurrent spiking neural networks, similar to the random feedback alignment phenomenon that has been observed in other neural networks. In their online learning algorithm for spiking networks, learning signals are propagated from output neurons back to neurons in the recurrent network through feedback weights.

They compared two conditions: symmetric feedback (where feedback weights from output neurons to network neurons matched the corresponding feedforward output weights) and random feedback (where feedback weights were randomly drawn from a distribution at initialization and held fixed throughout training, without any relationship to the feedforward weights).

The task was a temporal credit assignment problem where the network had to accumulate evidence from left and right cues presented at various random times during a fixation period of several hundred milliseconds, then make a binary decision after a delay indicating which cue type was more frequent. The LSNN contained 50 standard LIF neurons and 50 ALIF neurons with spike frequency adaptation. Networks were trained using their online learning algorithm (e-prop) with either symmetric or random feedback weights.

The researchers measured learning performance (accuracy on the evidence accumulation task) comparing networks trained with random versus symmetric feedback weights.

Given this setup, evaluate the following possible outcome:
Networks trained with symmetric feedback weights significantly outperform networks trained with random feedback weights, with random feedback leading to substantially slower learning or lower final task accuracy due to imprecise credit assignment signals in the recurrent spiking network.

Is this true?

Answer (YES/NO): NO